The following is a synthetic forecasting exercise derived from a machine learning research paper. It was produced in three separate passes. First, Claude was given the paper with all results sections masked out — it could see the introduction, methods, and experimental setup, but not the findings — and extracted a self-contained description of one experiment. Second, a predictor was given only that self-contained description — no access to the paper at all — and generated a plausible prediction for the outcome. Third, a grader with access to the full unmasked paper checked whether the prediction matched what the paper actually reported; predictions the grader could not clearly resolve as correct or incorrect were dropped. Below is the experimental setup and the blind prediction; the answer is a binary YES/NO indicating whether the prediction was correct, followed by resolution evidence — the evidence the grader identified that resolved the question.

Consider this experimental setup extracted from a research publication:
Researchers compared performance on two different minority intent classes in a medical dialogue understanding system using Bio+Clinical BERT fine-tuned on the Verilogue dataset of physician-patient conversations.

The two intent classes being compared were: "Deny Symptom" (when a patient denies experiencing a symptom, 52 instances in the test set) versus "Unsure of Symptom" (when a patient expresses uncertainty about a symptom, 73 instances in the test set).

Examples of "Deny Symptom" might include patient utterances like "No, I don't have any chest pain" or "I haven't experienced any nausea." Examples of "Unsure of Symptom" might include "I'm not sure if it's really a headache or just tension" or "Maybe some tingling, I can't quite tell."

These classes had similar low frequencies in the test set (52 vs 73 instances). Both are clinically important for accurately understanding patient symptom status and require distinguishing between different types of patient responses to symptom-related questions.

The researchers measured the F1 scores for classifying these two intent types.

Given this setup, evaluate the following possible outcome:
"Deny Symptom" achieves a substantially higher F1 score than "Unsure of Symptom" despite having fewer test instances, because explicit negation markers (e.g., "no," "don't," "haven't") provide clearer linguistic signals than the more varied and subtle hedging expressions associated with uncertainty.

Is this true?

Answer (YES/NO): YES